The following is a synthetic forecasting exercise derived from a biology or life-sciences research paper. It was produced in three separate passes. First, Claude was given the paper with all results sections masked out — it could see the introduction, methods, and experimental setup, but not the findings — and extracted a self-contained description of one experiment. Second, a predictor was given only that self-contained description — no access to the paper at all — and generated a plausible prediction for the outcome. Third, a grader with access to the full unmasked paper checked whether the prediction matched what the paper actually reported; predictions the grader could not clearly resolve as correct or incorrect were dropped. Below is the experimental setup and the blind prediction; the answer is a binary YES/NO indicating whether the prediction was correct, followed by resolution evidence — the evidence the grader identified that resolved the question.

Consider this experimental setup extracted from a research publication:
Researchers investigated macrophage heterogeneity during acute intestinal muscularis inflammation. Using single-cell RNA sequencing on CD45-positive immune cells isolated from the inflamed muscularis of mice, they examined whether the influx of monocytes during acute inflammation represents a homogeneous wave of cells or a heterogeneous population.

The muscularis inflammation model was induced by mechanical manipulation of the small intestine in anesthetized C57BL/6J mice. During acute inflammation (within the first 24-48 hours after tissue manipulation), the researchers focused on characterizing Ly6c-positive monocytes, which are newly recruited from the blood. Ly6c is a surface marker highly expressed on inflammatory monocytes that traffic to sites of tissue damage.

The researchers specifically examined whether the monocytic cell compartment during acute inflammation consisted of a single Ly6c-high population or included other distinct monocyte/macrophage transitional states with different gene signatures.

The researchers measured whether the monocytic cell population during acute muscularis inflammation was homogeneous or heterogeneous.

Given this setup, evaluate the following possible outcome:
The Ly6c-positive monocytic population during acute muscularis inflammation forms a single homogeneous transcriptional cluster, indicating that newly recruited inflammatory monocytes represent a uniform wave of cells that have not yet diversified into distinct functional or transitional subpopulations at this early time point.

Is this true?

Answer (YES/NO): NO